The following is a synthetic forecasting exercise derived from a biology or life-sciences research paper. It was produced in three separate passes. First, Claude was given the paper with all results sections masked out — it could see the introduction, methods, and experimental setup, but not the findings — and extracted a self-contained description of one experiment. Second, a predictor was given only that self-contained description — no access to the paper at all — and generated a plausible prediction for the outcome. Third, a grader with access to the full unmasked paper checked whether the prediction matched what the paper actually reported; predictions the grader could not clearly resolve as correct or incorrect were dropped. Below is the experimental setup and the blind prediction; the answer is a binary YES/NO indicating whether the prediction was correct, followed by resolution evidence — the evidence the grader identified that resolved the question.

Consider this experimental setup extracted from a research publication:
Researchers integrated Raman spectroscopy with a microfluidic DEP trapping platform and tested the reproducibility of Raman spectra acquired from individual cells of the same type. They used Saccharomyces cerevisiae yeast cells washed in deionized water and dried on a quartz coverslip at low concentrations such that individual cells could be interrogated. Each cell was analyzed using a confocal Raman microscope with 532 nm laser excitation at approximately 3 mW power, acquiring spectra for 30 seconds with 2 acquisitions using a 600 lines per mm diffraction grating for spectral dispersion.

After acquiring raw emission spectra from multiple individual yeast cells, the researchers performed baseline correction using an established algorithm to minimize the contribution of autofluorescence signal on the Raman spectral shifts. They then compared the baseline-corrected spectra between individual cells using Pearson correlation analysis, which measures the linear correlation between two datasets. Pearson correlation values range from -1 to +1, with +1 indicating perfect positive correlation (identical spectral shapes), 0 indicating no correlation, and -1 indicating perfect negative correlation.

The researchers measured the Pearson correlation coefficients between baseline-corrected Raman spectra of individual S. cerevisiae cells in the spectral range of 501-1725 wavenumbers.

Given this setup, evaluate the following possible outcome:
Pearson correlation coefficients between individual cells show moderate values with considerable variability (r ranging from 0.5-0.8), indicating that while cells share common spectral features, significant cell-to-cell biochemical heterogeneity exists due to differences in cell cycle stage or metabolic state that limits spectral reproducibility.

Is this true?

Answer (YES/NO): NO